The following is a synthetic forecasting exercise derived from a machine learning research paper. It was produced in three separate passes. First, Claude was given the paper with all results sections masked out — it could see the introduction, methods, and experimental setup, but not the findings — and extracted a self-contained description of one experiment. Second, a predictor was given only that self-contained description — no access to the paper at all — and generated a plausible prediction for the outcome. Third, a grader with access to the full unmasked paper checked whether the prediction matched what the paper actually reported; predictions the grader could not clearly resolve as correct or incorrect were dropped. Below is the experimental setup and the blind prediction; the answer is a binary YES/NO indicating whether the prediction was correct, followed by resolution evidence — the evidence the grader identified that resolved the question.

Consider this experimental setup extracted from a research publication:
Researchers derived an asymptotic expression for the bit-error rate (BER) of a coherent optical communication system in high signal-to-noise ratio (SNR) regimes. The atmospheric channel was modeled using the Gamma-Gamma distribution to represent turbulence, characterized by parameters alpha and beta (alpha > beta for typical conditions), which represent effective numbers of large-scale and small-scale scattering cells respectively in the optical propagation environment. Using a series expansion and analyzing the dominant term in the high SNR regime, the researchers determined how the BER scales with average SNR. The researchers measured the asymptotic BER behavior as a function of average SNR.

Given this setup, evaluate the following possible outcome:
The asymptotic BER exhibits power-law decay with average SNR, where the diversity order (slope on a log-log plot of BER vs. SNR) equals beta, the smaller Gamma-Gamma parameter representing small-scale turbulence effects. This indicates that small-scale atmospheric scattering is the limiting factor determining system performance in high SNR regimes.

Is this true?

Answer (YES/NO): YES